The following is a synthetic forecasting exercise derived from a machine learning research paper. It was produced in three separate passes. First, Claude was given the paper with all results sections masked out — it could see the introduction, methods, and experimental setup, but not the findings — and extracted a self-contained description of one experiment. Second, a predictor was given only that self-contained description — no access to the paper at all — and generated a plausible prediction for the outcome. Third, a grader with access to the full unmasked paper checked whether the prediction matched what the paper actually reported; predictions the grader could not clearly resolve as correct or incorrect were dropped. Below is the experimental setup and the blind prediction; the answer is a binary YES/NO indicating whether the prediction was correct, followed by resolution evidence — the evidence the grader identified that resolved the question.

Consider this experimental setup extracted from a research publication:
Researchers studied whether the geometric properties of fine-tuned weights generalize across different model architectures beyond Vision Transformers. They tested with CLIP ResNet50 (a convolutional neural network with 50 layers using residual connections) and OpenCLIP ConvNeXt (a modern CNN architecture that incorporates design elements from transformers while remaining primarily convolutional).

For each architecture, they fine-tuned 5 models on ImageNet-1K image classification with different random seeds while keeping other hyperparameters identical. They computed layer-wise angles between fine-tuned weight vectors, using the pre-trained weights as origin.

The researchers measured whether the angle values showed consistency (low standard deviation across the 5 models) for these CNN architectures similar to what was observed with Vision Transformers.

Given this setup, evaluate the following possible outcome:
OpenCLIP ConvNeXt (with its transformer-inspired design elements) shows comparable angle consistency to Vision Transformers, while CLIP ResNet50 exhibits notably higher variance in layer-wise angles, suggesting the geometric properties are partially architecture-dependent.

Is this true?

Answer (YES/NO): NO